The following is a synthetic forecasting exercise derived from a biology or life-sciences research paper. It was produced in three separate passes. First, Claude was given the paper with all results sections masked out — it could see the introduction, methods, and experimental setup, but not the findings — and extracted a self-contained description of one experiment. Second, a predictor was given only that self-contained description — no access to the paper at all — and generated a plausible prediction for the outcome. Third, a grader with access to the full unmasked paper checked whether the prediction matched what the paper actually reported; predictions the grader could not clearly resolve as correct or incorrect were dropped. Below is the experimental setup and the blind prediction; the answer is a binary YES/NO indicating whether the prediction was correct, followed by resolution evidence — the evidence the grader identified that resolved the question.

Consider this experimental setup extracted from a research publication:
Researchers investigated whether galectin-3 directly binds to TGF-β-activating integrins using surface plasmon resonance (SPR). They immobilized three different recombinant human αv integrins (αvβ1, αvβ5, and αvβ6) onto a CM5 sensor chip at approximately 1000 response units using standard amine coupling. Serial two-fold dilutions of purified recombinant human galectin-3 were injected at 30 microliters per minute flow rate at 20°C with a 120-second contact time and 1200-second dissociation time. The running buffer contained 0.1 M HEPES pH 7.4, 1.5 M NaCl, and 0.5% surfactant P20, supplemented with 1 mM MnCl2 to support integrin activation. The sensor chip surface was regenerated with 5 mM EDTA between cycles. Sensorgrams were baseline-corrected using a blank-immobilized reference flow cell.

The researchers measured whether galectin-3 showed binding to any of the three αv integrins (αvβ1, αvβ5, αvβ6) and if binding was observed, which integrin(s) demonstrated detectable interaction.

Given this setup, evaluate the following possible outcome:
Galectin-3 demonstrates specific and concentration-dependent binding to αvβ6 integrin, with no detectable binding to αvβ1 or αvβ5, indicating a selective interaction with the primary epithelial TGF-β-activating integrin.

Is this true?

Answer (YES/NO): NO